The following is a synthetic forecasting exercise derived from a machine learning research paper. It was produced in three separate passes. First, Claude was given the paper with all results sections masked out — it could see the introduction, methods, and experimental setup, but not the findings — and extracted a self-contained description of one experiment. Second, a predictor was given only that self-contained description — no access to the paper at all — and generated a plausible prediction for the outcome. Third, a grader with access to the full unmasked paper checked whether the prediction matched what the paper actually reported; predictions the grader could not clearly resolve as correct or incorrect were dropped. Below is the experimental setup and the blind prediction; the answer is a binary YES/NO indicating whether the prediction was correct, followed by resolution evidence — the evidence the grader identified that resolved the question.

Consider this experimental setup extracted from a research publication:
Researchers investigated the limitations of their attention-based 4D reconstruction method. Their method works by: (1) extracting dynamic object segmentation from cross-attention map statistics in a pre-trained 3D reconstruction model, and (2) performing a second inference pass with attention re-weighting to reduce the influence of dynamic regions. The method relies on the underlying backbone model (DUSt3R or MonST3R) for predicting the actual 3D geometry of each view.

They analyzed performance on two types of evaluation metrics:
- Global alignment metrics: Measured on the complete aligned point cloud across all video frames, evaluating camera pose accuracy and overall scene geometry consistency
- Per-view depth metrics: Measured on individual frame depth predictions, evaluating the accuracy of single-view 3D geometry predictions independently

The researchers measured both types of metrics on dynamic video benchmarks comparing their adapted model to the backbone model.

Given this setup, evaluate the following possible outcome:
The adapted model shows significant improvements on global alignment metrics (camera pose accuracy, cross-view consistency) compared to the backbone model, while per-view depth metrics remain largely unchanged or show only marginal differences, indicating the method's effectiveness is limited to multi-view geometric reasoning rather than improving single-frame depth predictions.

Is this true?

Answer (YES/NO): YES